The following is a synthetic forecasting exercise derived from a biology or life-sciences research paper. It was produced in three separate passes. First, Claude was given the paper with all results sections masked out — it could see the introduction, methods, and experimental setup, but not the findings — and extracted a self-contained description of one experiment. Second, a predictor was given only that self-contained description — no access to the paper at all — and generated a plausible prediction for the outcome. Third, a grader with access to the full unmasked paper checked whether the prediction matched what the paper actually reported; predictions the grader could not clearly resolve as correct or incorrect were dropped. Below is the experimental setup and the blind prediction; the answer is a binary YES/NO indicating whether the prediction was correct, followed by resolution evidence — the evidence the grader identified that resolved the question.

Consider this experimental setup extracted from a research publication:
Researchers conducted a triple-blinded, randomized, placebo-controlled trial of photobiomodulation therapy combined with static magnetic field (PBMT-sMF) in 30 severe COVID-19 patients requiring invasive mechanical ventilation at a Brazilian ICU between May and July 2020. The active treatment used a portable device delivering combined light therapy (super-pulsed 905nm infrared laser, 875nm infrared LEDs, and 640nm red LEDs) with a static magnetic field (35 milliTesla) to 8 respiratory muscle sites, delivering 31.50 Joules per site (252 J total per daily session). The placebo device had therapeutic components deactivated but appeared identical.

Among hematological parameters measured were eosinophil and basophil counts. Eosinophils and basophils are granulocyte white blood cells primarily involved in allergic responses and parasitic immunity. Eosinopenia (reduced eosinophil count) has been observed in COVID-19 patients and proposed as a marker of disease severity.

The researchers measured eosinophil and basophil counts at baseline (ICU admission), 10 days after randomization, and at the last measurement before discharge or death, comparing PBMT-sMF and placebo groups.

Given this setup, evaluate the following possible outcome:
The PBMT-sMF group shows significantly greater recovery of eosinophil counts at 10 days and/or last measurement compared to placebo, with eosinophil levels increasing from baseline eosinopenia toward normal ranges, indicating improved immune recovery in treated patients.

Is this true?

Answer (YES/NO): NO